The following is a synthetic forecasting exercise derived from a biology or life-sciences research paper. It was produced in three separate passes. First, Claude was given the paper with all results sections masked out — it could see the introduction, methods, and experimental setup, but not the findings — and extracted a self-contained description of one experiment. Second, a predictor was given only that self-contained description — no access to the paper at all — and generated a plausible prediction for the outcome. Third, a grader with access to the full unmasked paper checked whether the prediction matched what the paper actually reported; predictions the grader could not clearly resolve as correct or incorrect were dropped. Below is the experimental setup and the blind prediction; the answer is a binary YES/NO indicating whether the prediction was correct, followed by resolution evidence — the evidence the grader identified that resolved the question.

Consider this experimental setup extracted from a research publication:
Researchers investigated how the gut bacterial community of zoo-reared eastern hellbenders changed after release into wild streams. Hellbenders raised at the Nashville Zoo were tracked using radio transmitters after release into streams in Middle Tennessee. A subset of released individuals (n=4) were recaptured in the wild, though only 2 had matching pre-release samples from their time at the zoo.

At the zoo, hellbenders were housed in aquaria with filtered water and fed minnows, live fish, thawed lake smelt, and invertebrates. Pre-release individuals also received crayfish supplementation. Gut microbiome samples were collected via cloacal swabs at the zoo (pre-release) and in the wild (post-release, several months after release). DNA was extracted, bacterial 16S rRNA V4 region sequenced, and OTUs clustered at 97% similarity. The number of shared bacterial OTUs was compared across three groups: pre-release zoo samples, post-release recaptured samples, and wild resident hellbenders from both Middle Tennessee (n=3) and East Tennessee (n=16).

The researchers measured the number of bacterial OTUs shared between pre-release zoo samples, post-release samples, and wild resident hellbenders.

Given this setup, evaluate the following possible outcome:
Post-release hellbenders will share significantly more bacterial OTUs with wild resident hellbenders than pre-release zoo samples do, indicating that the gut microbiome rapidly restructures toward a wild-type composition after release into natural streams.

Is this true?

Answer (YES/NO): YES